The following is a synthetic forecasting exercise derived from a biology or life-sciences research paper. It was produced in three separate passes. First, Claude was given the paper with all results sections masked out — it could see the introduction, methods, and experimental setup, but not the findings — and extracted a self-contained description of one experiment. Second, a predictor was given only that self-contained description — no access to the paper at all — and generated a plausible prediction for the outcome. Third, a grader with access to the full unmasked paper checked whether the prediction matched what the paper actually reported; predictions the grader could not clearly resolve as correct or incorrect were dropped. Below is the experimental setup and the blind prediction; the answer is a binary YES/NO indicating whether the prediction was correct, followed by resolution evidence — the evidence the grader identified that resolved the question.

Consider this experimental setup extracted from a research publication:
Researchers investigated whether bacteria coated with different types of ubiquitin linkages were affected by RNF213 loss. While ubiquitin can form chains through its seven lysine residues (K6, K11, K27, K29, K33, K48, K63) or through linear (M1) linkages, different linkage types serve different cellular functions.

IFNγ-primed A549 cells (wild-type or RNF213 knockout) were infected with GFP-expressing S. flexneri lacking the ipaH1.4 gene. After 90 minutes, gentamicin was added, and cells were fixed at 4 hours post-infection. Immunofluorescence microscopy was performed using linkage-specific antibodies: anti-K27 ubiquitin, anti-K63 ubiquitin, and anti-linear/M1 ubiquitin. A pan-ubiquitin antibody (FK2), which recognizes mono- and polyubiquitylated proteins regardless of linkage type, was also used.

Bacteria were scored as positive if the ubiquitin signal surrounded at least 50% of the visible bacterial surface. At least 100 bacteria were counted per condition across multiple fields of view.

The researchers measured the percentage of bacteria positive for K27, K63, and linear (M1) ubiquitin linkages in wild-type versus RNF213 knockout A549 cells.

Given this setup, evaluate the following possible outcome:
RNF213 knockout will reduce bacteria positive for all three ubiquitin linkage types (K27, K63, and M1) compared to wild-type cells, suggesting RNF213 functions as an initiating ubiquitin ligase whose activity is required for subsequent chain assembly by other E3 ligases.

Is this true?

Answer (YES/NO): NO